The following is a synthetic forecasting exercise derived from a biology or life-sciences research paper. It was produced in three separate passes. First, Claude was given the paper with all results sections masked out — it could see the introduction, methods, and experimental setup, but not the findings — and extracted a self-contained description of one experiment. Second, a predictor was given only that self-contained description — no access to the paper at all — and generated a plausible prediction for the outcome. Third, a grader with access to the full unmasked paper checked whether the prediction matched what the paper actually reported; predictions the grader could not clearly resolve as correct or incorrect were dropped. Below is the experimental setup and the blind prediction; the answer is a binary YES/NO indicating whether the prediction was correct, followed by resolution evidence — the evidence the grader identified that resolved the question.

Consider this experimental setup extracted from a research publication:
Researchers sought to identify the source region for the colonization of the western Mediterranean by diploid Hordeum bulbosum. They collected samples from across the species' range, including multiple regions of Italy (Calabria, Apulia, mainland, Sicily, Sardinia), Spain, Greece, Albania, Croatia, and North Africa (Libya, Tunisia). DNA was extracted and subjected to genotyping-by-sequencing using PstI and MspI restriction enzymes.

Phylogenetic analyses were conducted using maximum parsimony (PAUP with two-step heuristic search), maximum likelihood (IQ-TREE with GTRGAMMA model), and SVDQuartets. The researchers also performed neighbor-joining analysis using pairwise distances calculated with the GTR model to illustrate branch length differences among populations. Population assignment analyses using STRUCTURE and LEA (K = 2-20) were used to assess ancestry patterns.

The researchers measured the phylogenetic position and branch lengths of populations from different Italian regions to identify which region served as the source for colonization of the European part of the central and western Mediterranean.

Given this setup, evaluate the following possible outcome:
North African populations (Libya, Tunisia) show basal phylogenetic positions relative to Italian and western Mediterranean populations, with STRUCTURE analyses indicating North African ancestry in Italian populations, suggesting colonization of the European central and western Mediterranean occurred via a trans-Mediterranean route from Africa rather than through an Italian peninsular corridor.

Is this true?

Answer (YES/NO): NO